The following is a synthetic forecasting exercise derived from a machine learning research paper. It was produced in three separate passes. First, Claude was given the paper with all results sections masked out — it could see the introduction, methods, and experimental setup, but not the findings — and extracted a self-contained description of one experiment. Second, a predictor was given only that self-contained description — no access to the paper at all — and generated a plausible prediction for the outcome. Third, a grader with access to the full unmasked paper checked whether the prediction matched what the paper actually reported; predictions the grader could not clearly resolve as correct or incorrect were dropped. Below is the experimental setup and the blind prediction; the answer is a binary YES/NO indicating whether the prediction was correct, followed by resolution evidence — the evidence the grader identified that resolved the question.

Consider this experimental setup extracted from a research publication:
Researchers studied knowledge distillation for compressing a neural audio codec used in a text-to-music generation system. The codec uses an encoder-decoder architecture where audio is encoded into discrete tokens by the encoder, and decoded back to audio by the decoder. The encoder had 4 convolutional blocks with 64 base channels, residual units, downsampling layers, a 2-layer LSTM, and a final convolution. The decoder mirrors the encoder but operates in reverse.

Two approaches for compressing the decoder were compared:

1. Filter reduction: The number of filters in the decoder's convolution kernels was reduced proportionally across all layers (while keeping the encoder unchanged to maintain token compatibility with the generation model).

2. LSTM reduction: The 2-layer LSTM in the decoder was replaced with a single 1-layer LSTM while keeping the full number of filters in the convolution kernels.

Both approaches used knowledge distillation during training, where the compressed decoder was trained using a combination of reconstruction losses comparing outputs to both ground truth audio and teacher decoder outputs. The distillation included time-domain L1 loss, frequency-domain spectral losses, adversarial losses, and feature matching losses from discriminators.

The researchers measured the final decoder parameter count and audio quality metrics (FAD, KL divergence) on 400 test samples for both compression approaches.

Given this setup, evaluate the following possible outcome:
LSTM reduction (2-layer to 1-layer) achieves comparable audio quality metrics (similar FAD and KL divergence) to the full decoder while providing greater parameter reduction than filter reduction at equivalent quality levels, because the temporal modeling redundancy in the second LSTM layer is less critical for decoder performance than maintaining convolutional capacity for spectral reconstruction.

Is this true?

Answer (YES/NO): NO